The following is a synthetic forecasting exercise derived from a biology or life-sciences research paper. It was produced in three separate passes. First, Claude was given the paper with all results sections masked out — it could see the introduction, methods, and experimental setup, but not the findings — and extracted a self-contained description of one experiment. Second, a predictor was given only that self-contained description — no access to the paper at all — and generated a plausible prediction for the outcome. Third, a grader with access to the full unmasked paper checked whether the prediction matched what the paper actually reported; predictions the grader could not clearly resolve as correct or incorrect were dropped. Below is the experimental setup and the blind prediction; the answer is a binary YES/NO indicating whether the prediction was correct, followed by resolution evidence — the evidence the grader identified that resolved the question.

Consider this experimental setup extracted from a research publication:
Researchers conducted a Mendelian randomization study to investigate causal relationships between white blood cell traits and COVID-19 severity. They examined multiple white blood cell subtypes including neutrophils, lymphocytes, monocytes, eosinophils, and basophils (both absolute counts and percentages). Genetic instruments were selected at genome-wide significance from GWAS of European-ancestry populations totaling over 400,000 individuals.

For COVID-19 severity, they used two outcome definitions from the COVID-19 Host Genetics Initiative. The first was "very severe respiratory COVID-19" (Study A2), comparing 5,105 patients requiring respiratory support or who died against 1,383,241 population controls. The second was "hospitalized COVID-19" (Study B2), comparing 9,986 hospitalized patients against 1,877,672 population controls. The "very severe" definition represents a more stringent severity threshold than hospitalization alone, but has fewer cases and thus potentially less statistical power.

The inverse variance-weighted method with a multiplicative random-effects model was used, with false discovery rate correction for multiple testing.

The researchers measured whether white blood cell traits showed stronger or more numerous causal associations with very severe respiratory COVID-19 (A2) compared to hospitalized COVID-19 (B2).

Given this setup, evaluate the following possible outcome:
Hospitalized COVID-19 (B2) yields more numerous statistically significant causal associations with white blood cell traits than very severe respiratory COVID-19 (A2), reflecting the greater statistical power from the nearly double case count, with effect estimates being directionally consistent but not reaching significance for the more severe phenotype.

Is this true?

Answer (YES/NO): NO